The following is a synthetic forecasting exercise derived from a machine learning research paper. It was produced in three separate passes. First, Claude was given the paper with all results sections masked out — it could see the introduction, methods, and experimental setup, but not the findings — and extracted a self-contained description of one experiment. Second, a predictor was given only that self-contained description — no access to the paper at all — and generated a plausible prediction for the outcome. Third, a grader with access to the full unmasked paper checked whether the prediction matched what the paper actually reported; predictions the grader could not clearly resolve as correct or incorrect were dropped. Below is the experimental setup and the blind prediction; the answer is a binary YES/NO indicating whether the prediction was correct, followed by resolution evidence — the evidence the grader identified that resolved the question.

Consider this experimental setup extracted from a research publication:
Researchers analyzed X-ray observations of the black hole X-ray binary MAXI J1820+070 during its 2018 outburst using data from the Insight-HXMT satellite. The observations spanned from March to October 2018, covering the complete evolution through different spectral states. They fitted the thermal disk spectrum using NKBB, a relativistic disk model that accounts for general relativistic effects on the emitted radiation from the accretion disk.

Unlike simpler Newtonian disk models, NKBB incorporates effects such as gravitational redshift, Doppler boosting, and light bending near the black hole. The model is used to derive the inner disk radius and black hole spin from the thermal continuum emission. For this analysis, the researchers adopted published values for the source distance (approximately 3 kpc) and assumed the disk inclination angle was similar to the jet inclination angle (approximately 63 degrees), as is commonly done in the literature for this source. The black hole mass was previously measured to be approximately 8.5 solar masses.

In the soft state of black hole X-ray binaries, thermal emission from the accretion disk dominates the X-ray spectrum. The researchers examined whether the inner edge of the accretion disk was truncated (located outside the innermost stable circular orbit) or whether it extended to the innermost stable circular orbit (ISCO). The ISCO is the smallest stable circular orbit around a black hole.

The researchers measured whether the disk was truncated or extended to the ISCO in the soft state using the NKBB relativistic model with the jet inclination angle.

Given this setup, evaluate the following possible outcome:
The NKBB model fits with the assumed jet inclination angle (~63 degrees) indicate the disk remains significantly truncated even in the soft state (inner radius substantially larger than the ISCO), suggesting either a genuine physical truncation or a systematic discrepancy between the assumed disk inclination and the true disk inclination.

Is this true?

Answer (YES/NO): YES